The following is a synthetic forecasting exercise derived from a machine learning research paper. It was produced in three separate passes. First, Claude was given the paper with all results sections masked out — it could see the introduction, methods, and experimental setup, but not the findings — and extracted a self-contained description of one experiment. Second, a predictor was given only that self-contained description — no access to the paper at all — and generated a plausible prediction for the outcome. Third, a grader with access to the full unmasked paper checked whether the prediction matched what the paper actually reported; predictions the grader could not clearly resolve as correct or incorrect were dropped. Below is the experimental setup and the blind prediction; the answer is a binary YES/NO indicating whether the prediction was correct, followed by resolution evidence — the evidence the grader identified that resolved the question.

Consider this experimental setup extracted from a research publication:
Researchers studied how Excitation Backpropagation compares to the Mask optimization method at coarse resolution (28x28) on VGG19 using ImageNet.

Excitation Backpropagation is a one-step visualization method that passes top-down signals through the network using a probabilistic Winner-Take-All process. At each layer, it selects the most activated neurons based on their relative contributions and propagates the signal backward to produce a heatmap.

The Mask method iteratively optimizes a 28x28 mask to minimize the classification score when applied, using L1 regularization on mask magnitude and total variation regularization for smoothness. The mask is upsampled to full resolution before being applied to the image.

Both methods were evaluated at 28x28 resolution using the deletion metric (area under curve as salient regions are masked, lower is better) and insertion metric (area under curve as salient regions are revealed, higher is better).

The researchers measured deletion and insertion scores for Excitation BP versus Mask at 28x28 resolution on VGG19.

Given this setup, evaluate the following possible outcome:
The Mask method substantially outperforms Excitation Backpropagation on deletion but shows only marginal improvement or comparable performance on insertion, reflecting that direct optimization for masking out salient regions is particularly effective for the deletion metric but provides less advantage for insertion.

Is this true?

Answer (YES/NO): YES